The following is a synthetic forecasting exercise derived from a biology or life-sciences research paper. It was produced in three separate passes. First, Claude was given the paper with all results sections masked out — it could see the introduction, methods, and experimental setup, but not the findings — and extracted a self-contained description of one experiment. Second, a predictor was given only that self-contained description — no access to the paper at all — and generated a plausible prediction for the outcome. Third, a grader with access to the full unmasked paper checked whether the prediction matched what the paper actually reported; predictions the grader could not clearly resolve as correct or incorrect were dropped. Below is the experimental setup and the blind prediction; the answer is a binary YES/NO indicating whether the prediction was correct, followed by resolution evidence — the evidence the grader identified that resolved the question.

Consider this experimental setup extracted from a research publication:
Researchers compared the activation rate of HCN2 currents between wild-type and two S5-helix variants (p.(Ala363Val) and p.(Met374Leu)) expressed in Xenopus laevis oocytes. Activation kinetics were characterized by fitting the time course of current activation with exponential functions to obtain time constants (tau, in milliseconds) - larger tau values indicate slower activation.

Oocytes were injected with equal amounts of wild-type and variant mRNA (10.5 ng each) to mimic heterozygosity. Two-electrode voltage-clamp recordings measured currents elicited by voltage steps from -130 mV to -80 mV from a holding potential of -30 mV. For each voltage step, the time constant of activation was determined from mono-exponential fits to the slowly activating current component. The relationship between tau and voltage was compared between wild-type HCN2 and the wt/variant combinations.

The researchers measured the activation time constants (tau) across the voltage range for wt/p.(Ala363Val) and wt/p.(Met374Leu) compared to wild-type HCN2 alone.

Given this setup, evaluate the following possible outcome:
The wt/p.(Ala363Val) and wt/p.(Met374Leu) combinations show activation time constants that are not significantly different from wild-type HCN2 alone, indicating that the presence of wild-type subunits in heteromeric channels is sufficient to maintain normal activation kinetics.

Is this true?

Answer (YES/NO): NO